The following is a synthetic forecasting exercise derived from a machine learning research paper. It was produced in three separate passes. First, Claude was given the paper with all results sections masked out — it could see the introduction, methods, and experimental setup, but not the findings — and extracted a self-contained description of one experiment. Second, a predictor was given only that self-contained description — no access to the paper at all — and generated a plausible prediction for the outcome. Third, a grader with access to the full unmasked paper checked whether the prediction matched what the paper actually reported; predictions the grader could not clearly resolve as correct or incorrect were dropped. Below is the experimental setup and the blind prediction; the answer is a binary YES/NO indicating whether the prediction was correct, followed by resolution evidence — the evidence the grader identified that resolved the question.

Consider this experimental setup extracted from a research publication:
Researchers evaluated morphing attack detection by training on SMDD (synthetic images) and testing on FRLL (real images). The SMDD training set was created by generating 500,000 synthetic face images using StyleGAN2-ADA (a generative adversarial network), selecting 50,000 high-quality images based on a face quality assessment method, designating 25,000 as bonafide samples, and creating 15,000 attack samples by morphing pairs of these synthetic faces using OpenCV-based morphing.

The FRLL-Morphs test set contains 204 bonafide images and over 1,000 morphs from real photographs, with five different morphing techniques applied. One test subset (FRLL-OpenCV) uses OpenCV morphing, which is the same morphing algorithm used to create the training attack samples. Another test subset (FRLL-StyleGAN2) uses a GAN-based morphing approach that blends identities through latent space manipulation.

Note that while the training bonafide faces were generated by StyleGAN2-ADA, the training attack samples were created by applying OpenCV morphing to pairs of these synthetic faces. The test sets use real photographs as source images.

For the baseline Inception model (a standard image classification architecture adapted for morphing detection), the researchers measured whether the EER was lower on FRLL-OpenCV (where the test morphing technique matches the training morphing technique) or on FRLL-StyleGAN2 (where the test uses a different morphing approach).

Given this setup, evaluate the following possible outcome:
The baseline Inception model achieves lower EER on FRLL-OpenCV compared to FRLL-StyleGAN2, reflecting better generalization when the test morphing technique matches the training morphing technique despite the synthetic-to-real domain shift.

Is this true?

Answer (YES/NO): YES